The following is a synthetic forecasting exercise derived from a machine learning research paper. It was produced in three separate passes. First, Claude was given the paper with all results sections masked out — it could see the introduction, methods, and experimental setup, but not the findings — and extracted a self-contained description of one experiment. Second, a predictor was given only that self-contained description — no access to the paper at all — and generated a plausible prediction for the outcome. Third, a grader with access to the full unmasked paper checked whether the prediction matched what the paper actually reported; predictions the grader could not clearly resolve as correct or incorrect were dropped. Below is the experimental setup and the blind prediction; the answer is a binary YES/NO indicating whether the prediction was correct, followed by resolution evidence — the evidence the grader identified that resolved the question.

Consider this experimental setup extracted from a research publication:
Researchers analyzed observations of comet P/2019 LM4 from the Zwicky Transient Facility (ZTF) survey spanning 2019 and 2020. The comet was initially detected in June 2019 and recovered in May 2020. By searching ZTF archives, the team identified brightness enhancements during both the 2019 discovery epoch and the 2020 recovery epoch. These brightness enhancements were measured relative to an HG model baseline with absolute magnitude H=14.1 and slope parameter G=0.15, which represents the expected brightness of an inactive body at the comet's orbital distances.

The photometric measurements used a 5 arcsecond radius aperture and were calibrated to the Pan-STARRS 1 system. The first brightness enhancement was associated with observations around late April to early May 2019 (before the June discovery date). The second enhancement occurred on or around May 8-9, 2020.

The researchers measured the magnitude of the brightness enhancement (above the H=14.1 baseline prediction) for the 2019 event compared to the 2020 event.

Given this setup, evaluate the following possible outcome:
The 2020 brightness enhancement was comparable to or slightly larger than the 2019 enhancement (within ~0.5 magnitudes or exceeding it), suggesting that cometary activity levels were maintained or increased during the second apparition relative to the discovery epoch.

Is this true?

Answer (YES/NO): NO